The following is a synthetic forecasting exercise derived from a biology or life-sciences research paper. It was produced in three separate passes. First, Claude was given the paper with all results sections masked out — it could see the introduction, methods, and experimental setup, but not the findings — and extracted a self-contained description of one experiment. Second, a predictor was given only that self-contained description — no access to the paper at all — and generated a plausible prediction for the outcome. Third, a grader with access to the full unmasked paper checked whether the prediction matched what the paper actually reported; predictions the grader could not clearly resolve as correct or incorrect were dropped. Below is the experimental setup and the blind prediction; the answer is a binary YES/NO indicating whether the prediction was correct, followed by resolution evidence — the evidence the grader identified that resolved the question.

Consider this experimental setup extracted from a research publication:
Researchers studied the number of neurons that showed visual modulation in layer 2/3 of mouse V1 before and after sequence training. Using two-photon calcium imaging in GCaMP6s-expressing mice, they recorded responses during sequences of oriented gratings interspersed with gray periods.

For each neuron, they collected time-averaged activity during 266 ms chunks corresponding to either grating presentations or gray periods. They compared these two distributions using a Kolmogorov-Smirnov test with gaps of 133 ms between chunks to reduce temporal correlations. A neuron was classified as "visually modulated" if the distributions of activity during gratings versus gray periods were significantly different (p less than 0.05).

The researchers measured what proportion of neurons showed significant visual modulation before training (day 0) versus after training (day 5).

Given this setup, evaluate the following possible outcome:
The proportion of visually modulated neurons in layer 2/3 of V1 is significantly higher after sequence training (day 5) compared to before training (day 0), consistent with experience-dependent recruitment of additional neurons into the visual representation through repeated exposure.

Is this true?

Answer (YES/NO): NO